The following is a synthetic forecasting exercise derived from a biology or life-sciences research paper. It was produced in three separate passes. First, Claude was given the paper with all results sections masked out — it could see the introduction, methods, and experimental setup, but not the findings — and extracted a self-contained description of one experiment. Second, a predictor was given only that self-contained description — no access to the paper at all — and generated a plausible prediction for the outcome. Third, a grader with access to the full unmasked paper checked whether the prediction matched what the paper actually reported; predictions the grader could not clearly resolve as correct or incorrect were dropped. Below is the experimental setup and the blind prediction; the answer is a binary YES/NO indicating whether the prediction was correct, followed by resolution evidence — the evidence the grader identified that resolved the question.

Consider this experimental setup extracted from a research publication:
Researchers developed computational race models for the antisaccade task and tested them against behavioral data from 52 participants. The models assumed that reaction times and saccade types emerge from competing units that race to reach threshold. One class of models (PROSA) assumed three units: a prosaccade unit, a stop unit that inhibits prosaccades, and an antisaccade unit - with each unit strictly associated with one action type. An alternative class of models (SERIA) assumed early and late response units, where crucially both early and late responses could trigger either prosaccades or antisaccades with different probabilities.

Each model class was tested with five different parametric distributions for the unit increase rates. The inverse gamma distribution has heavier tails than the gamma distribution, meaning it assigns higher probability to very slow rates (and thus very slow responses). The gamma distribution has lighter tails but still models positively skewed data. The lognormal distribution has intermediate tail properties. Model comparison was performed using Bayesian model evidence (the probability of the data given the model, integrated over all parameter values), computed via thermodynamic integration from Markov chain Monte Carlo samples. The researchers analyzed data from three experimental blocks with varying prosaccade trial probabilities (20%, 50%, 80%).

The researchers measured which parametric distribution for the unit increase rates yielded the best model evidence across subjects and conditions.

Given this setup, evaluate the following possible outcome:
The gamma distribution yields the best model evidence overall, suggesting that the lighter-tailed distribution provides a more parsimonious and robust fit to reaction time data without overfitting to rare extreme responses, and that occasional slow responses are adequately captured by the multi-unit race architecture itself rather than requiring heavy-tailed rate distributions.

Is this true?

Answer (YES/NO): NO